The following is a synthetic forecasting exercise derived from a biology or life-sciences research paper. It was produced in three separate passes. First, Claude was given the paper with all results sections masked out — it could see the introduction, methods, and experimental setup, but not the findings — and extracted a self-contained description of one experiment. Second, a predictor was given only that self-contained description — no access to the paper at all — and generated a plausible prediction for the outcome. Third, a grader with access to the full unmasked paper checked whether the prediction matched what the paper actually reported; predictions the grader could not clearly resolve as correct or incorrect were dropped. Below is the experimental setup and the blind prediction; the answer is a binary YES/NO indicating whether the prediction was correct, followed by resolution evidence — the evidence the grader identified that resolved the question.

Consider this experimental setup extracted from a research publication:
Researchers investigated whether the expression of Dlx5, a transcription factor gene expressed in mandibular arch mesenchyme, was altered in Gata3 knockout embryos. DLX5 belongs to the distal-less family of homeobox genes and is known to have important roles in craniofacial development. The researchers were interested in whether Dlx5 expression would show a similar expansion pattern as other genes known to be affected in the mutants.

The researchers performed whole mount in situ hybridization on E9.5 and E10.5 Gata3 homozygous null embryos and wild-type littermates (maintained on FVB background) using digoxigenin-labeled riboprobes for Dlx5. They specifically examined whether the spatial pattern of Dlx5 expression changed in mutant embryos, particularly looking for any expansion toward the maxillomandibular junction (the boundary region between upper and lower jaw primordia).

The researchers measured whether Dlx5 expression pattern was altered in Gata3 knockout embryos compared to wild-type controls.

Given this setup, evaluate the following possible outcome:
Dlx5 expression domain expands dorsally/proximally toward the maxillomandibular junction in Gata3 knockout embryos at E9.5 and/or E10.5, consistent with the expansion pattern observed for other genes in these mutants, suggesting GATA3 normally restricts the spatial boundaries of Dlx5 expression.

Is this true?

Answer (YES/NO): YES